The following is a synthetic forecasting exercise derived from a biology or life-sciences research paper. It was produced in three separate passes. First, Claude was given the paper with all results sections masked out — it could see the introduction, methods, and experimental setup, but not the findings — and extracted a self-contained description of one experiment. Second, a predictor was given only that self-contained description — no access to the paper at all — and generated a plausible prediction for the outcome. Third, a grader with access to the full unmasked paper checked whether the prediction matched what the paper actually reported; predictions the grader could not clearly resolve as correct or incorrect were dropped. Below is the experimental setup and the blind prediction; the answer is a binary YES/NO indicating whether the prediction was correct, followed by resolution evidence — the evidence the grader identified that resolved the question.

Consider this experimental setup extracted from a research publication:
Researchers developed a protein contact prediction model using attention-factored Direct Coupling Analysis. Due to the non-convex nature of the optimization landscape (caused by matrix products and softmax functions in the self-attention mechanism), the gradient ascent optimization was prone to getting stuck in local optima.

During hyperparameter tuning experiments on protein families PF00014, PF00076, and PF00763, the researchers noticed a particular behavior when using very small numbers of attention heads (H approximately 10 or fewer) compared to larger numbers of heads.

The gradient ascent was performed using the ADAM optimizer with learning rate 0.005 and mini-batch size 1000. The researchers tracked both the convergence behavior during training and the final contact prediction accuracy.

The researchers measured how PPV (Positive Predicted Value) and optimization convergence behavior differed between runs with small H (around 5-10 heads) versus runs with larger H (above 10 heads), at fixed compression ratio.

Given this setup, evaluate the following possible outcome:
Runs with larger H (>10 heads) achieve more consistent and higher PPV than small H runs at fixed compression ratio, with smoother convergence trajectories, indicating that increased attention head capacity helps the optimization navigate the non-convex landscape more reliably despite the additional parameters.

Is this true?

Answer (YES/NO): YES